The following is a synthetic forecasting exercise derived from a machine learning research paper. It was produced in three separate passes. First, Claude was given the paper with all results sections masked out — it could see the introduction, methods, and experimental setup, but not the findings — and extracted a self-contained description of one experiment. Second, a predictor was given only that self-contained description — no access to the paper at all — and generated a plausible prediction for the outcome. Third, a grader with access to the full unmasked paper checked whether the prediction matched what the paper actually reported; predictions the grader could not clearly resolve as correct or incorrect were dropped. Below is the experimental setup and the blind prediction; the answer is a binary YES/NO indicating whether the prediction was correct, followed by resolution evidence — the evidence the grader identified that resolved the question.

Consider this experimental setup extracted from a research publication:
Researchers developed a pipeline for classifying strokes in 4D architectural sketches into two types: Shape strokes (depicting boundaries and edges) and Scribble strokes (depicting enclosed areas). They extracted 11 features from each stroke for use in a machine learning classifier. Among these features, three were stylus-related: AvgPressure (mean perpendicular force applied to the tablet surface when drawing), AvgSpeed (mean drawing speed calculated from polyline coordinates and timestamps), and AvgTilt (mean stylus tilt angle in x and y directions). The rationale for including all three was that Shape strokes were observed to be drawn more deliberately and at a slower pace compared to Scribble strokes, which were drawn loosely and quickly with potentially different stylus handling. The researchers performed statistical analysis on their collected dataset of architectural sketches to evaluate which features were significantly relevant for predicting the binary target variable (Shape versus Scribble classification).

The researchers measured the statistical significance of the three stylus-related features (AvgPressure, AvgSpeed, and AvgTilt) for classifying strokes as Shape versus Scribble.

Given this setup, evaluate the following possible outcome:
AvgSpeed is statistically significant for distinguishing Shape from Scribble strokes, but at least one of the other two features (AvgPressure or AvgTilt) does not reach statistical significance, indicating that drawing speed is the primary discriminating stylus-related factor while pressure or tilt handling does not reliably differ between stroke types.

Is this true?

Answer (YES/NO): YES